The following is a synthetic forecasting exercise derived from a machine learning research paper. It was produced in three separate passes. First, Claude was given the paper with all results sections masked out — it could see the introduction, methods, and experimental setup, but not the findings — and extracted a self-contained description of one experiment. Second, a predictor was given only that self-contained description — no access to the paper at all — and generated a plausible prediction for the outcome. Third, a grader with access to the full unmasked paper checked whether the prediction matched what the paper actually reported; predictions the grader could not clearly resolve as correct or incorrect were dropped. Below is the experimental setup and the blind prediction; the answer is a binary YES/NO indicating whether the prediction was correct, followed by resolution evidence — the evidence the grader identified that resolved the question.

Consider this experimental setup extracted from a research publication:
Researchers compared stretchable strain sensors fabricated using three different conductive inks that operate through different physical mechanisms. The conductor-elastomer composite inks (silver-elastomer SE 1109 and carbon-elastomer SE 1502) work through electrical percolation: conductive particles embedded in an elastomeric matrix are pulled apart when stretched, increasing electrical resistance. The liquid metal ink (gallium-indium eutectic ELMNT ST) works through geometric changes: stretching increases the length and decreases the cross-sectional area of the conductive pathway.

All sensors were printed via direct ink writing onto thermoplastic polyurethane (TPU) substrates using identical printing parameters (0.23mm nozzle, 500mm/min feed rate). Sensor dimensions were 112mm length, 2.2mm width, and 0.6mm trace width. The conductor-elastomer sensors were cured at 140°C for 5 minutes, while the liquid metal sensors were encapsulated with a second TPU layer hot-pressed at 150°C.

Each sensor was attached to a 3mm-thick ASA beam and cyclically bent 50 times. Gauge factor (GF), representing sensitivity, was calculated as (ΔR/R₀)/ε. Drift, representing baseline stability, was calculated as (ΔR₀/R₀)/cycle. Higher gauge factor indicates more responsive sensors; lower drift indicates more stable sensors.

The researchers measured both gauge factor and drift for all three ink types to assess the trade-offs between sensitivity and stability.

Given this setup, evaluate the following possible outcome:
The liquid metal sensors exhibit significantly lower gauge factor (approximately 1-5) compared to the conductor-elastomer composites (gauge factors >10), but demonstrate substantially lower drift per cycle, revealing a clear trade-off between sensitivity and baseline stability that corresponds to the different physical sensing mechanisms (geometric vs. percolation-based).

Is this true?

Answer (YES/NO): NO